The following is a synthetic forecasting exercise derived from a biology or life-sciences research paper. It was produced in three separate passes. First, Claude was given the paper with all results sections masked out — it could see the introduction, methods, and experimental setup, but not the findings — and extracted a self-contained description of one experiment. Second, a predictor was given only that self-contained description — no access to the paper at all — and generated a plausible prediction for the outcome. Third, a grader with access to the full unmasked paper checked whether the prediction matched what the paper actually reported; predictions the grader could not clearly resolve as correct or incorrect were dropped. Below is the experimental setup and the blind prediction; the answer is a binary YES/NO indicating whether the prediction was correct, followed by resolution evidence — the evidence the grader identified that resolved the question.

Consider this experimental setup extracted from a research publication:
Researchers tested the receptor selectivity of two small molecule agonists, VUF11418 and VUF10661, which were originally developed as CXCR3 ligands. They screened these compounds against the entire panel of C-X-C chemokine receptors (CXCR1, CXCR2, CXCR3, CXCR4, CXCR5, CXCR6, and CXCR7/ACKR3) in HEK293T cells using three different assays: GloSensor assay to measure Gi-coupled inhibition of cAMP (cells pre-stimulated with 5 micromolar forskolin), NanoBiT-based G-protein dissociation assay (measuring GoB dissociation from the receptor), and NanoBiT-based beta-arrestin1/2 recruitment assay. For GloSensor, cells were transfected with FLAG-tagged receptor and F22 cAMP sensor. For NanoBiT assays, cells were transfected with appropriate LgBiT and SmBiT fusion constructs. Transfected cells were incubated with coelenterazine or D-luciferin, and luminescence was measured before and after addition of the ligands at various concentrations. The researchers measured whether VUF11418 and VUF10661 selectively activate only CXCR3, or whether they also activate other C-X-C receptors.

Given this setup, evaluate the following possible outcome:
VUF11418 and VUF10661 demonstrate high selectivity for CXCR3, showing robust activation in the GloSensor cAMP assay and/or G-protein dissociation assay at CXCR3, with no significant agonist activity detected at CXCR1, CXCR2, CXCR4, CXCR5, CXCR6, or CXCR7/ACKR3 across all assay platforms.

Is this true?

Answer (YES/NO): NO